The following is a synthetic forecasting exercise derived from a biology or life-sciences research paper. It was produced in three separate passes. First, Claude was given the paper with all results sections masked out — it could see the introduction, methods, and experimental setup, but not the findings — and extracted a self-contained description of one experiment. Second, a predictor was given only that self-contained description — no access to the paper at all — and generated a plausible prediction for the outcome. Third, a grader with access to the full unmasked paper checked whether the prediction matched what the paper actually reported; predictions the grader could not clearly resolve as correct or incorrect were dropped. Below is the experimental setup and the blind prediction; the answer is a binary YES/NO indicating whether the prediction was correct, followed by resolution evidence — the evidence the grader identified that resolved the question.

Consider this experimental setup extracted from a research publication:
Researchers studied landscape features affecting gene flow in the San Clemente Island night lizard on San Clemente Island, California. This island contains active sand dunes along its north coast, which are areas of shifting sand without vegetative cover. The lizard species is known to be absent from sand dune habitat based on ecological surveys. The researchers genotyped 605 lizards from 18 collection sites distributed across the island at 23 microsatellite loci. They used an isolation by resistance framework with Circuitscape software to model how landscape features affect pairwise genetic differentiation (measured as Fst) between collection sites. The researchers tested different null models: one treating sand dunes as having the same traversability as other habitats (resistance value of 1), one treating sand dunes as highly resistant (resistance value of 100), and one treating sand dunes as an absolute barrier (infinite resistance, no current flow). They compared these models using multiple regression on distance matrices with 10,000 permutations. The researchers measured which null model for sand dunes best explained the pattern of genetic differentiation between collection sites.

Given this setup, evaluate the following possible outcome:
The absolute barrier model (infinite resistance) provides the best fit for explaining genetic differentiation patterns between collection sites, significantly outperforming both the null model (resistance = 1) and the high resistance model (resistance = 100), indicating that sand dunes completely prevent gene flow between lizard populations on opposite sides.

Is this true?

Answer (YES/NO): NO